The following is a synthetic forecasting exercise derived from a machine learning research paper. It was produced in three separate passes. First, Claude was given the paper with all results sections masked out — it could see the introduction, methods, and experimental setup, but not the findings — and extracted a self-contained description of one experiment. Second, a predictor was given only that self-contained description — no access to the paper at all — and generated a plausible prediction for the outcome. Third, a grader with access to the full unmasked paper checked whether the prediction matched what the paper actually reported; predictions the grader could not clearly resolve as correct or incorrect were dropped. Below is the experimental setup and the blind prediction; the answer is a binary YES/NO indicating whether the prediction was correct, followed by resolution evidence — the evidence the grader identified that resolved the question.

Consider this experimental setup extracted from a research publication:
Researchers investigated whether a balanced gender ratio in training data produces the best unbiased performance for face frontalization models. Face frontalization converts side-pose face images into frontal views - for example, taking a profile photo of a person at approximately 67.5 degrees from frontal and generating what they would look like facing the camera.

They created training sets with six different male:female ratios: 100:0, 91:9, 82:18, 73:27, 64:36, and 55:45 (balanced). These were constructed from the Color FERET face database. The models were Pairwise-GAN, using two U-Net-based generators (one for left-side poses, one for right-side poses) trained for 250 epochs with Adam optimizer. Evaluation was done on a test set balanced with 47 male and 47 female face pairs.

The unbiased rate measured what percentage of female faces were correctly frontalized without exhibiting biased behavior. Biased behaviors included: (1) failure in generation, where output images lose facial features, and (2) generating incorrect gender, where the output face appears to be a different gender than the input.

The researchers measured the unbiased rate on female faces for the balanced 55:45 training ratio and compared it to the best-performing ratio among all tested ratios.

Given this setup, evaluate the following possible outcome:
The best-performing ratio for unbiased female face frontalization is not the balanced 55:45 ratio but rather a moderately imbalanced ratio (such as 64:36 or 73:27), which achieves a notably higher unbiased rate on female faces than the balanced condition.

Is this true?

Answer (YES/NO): YES